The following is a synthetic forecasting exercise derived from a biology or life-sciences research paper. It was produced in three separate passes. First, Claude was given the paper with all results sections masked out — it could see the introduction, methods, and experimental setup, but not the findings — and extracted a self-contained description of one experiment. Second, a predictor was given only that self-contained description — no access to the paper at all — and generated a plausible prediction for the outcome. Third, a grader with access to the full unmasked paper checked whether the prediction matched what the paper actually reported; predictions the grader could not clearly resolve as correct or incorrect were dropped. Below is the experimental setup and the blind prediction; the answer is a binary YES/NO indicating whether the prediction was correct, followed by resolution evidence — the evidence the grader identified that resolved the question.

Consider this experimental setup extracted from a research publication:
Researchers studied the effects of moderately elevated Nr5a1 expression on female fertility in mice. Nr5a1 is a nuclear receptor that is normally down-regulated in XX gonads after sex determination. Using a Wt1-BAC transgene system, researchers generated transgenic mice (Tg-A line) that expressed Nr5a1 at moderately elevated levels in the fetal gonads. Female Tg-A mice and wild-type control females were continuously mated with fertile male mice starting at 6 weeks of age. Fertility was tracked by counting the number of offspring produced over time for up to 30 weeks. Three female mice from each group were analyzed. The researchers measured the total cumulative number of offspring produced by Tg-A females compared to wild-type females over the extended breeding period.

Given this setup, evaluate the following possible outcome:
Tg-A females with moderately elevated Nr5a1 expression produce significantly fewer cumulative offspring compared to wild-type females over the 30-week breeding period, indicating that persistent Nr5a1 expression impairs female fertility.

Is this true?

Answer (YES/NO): YES